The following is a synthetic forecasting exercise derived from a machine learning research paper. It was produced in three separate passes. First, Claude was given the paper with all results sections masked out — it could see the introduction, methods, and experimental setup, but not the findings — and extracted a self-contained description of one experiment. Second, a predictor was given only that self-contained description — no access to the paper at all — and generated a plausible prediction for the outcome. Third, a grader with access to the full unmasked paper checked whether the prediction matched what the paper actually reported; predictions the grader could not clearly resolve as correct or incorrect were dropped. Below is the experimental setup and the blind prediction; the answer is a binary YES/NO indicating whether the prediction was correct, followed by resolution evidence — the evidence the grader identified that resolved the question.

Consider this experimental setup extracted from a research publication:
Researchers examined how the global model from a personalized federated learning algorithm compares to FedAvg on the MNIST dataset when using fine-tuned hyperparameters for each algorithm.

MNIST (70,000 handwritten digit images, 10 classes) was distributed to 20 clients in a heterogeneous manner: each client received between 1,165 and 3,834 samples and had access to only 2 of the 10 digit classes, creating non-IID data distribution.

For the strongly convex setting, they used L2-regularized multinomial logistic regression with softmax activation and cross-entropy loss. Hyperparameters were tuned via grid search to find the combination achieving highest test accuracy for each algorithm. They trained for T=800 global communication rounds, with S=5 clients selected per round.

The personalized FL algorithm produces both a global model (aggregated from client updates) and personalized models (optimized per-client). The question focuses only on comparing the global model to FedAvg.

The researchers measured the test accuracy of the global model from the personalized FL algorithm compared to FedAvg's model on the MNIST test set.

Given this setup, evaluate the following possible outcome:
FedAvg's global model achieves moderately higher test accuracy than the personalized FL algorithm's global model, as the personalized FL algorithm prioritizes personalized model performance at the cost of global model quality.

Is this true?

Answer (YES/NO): NO